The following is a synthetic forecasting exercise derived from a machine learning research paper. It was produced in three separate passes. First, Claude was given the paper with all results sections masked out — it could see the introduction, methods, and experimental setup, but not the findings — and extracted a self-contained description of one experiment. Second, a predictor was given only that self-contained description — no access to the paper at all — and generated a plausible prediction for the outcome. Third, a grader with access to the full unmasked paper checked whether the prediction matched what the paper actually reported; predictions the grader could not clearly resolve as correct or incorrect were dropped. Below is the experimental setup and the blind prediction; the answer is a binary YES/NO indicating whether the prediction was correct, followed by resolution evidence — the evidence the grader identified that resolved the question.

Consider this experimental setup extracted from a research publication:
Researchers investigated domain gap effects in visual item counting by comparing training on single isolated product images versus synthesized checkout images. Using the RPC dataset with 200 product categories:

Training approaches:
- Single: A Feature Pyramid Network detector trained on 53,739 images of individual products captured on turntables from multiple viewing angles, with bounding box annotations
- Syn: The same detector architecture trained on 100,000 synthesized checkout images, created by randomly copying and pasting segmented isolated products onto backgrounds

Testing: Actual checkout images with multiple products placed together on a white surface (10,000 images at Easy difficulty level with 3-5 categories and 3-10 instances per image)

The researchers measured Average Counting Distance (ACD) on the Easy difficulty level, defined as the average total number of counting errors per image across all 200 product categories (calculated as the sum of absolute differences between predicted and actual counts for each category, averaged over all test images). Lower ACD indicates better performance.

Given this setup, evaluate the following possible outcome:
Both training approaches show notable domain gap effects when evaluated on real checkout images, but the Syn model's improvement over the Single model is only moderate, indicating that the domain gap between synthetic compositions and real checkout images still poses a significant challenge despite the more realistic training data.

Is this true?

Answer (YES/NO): NO